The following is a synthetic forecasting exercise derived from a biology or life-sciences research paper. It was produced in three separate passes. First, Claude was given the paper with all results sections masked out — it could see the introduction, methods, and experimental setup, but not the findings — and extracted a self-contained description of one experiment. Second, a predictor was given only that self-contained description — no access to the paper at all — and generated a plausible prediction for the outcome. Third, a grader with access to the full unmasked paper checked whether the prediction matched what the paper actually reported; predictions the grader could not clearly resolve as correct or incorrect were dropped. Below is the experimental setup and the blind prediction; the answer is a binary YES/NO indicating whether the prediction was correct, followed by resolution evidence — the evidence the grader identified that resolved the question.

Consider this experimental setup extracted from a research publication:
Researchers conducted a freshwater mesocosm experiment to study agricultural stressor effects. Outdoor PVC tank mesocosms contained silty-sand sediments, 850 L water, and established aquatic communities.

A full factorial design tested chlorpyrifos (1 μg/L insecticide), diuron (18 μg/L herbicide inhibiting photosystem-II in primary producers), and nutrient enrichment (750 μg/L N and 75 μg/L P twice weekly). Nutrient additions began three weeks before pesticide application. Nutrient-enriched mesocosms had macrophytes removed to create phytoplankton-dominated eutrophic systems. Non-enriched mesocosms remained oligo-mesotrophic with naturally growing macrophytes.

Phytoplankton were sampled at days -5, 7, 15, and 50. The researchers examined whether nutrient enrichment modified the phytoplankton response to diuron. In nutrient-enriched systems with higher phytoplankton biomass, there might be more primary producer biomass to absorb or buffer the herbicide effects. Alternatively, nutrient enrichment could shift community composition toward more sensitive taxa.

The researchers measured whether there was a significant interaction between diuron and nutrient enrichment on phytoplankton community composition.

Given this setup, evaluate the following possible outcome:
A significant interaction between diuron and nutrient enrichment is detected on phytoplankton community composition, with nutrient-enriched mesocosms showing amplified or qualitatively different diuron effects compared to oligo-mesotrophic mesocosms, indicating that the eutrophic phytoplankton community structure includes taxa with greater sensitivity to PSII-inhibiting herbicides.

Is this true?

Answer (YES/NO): NO